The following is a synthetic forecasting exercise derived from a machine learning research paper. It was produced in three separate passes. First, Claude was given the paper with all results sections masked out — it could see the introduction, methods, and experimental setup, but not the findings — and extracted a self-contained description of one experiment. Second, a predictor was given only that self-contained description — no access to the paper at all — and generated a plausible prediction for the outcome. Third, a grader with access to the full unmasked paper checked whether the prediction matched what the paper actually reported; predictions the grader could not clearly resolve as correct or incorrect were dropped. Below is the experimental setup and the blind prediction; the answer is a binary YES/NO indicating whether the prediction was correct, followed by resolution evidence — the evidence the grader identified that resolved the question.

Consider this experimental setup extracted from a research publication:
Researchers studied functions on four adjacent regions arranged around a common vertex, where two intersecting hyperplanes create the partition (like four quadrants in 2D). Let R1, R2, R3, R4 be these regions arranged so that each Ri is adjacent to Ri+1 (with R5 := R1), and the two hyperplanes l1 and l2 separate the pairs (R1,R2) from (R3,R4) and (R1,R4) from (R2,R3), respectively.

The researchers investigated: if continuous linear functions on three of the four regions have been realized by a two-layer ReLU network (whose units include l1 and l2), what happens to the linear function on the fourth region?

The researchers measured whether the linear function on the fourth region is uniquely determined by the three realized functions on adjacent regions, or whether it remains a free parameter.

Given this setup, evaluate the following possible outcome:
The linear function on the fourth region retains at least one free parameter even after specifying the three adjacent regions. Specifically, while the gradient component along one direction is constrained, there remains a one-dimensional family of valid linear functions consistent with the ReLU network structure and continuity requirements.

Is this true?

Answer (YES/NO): NO